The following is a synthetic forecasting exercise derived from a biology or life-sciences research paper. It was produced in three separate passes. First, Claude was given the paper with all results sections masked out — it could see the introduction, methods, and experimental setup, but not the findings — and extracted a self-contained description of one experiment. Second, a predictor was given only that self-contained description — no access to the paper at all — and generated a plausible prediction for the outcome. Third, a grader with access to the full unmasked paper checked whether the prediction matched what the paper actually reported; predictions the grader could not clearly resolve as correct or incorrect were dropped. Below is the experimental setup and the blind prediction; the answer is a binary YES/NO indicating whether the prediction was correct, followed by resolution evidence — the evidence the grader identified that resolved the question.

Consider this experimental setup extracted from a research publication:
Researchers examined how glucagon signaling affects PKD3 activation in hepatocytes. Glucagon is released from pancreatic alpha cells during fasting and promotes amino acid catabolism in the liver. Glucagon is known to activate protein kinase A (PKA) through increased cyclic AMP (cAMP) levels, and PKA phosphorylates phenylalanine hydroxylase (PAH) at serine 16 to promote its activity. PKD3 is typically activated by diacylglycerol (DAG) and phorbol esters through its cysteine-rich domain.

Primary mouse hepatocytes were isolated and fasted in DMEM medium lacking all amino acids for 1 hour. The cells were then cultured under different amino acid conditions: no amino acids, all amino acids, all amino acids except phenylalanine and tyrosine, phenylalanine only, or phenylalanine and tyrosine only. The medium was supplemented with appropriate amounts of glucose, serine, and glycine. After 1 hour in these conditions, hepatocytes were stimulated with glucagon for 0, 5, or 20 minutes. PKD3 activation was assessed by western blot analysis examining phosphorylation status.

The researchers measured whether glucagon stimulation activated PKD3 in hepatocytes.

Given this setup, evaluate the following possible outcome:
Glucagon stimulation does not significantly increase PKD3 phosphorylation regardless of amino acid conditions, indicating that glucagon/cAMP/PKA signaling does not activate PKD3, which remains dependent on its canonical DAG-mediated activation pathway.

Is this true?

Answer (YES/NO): NO